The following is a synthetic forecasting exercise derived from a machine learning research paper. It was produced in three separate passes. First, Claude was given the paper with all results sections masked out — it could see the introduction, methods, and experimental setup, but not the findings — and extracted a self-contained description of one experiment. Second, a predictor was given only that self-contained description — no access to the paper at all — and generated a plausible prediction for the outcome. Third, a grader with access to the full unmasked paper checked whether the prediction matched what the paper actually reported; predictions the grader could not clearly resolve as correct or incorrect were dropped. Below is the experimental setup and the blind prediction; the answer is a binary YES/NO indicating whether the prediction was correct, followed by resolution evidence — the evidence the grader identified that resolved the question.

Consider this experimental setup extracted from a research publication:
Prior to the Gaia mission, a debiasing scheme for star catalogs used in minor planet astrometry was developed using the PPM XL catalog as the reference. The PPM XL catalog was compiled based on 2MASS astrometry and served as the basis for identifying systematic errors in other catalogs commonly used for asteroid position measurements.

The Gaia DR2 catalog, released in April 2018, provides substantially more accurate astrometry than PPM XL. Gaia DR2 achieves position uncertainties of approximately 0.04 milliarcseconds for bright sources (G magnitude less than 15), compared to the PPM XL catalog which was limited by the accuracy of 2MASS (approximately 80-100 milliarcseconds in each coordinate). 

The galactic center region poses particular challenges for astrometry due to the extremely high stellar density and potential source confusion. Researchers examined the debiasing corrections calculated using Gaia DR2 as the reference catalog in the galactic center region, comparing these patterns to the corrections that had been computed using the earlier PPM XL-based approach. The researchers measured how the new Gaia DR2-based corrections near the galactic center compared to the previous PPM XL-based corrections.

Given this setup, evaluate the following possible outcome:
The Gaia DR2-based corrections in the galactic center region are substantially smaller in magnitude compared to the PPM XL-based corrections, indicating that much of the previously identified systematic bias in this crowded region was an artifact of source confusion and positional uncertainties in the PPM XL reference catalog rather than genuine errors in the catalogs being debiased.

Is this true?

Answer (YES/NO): YES